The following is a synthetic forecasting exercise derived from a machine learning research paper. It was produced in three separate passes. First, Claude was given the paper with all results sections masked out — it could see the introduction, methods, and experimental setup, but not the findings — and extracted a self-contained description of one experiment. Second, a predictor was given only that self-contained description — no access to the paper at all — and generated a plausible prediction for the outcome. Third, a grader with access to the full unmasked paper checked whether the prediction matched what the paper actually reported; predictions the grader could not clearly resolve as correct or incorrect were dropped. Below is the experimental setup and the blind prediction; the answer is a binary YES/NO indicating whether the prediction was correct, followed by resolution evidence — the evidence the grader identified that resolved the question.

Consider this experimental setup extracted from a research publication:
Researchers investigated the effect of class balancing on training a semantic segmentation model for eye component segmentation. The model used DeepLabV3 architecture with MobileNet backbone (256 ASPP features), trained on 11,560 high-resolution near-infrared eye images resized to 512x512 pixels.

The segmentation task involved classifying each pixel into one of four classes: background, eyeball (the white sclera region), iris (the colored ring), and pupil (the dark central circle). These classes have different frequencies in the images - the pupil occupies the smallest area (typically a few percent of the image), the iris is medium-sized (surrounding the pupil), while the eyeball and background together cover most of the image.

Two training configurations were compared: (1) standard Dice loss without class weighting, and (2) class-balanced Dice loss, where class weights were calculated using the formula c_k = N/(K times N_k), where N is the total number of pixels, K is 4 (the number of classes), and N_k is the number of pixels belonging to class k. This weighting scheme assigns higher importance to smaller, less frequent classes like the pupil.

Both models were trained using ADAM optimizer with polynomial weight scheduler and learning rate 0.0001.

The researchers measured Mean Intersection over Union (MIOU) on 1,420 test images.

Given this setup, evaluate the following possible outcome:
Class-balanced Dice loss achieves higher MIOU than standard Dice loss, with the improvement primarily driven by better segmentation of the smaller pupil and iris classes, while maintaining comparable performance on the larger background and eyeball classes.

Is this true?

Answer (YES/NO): NO